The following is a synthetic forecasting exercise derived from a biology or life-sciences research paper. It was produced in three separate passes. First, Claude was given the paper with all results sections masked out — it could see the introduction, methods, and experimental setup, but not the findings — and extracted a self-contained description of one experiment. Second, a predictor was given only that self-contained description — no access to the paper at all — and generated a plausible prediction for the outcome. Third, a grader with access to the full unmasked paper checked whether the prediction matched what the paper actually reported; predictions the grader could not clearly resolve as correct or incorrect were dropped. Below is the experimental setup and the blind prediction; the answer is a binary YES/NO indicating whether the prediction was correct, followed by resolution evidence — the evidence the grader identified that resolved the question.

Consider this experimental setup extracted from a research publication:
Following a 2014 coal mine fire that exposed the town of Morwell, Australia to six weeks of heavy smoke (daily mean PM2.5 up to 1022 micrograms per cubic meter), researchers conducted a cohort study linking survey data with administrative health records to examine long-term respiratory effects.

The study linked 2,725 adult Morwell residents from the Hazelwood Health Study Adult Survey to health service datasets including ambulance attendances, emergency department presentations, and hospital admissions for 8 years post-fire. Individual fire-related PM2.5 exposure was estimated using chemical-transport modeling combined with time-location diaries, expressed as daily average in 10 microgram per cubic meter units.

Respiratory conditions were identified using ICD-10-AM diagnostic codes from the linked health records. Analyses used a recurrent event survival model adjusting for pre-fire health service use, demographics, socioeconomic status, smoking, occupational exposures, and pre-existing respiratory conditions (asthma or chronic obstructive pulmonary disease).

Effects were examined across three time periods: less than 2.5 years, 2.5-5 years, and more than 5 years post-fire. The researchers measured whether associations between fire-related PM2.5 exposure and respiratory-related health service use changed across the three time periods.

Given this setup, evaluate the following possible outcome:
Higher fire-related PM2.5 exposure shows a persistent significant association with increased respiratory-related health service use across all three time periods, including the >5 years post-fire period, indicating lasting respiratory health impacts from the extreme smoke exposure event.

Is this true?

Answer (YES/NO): NO